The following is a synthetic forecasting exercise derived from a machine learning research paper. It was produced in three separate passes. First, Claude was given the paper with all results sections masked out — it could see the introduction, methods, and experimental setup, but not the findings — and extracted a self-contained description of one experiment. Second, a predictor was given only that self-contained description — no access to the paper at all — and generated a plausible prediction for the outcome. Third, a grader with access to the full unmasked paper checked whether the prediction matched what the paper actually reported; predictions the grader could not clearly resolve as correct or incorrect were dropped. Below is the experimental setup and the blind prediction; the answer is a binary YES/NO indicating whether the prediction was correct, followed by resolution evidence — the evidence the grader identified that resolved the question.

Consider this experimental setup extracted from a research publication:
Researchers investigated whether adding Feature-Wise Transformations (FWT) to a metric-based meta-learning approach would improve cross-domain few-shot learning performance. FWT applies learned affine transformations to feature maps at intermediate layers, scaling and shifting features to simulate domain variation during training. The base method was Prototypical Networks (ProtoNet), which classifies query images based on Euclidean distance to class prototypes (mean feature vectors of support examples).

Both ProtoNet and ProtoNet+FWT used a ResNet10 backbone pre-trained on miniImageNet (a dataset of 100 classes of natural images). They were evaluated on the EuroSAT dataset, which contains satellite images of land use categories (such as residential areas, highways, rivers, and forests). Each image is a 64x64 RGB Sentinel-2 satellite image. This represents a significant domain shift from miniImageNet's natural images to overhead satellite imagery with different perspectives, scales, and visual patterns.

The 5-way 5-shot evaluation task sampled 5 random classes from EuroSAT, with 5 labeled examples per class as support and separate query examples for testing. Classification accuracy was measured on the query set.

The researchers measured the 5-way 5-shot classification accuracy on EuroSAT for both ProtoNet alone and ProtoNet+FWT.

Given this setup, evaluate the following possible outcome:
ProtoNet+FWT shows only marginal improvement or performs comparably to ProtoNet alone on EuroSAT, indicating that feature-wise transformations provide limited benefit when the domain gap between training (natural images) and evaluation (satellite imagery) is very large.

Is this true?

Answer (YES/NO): NO